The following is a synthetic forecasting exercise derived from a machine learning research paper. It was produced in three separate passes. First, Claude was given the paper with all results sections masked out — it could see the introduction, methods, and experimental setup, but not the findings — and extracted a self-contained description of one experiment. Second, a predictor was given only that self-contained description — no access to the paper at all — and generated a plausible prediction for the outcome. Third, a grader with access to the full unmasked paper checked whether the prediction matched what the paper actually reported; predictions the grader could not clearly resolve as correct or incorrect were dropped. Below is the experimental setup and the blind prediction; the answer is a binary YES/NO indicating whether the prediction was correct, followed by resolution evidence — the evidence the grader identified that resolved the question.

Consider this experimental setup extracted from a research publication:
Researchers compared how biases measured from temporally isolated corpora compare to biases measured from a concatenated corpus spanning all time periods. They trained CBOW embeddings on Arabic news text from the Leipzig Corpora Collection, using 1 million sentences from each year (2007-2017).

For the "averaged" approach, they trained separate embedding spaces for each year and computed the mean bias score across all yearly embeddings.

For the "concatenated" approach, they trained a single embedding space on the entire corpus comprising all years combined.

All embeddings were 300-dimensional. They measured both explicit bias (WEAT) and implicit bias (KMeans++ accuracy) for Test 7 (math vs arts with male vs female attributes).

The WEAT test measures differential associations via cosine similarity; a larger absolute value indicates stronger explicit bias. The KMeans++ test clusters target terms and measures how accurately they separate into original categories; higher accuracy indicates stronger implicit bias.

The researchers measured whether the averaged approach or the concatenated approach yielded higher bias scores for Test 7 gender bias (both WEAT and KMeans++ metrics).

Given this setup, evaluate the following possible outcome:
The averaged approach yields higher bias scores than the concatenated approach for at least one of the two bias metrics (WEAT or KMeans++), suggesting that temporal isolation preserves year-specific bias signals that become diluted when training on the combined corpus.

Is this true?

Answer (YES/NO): YES